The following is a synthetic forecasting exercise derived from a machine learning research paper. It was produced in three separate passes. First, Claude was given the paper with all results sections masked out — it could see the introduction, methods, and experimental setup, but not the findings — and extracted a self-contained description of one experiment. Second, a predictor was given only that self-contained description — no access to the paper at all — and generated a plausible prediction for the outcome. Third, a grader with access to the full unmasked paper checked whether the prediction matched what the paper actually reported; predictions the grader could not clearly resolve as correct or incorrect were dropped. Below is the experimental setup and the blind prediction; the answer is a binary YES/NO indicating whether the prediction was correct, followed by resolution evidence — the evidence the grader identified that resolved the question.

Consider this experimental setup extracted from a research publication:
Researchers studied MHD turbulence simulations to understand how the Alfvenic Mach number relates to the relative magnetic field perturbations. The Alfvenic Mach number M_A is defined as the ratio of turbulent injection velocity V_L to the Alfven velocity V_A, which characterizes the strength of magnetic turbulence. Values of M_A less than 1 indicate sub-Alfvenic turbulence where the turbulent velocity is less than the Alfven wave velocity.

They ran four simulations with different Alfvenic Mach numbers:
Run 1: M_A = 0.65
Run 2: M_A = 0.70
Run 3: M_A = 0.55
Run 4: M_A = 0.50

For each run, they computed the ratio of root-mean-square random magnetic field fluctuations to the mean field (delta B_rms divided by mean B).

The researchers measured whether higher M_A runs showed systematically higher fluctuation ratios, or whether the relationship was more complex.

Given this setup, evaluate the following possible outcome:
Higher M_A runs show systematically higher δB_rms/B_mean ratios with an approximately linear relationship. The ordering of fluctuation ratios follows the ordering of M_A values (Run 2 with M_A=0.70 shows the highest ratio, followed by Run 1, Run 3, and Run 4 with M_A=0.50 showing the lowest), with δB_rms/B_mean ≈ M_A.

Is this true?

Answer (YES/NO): NO